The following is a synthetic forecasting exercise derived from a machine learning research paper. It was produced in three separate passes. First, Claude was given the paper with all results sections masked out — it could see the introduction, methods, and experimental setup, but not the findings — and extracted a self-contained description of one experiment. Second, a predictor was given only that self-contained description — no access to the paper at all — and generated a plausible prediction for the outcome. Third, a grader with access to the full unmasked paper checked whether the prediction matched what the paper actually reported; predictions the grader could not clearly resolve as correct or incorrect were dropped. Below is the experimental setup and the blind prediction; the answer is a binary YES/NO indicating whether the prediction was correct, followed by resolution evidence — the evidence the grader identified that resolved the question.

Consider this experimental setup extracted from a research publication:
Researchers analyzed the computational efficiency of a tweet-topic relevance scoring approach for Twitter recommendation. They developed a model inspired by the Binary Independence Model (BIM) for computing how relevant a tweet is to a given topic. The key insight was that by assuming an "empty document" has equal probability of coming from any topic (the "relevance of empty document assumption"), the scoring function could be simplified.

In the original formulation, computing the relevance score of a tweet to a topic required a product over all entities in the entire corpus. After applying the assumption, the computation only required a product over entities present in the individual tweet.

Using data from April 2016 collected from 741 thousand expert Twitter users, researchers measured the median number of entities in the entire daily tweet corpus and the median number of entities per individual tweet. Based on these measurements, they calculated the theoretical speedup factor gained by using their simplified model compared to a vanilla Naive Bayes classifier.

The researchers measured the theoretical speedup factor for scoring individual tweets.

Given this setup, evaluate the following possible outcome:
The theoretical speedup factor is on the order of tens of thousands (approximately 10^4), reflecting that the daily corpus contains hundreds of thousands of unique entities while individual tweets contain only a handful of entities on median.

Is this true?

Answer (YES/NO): YES